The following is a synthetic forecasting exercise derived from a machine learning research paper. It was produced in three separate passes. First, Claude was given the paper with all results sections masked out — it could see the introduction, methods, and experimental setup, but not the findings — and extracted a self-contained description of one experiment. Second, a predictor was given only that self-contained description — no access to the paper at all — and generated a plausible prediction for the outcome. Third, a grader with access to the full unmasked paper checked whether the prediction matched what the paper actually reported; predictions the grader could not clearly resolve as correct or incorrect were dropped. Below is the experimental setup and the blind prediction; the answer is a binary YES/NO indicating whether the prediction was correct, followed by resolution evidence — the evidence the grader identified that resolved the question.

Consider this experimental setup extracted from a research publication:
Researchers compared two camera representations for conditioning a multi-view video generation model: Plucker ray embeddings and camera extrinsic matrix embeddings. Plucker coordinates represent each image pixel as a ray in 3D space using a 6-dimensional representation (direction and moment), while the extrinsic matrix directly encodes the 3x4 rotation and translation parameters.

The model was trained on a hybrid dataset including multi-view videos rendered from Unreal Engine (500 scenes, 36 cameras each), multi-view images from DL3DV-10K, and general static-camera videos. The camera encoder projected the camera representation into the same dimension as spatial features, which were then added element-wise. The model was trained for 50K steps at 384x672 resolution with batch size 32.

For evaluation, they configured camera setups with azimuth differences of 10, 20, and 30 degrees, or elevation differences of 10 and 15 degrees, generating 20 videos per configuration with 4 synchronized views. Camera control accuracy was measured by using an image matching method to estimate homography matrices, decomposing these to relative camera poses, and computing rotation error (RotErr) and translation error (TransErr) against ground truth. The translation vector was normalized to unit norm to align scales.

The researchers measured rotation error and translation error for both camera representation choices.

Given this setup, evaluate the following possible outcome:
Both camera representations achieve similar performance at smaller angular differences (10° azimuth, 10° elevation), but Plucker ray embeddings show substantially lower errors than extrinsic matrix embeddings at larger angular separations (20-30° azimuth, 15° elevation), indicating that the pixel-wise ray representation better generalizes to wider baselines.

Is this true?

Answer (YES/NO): NO